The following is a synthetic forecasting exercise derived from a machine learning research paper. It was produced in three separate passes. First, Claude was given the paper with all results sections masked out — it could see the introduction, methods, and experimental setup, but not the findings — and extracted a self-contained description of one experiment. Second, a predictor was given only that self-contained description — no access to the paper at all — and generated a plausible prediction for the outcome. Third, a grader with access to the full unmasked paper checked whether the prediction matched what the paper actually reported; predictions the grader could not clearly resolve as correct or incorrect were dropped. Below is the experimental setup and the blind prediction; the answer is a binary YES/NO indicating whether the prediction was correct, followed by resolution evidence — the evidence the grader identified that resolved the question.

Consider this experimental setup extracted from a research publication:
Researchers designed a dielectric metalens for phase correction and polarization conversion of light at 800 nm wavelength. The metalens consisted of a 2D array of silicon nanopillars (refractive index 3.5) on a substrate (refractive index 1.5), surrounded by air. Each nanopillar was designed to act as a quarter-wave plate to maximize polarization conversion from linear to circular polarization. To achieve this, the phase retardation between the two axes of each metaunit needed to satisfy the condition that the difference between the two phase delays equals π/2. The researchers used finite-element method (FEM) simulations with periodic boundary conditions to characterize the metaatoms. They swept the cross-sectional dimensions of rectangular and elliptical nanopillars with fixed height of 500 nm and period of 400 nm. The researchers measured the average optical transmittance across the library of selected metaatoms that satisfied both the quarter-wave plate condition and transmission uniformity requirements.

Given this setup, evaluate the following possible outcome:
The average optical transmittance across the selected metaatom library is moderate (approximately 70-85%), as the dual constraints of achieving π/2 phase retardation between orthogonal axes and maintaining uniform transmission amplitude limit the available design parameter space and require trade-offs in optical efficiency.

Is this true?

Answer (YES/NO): NO